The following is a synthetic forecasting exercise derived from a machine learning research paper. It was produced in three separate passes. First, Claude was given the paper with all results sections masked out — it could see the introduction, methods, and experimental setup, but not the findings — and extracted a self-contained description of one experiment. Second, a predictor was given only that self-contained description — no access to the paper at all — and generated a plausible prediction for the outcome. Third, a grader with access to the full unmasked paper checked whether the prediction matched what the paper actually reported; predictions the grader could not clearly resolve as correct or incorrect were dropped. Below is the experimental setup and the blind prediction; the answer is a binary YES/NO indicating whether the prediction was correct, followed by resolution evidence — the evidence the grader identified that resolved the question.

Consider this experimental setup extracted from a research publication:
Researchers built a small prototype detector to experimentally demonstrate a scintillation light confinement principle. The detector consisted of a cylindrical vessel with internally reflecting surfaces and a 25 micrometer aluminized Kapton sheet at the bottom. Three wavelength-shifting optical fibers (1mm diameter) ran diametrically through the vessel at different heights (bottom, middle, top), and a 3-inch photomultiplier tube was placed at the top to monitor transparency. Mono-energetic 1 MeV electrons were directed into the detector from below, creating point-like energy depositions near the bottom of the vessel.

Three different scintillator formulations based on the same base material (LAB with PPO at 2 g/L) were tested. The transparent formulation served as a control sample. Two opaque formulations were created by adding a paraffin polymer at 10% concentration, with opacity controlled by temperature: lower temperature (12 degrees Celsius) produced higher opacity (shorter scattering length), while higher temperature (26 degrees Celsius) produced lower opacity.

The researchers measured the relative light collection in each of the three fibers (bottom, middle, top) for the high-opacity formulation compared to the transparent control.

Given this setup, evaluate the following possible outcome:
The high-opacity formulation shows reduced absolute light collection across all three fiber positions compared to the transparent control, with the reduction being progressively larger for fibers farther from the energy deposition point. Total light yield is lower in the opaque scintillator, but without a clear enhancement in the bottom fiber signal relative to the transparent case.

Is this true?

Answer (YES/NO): NO